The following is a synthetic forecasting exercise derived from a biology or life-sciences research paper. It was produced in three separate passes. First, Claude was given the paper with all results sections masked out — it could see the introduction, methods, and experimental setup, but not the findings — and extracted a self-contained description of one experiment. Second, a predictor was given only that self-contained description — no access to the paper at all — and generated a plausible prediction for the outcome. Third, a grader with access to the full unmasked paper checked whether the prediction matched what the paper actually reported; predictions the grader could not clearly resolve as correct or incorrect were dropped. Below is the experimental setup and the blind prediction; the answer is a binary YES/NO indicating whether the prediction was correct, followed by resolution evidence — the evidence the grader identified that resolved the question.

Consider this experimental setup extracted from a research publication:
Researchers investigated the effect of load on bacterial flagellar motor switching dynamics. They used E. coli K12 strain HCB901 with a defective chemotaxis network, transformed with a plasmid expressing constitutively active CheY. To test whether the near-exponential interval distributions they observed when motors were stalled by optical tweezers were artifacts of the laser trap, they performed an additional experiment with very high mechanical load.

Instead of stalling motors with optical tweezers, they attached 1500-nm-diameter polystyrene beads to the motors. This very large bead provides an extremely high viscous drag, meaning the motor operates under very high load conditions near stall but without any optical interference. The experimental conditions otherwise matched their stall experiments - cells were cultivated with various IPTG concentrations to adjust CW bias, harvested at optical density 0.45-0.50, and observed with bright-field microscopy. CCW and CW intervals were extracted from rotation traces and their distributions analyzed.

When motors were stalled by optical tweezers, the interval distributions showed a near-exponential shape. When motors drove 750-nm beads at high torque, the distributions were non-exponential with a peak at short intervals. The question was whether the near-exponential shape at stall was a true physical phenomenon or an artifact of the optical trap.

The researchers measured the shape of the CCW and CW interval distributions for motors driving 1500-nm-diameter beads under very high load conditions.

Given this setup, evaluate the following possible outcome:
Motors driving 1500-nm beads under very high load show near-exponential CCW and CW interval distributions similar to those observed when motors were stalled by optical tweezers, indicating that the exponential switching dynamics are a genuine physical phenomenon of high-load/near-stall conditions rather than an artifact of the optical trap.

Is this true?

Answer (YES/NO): YES